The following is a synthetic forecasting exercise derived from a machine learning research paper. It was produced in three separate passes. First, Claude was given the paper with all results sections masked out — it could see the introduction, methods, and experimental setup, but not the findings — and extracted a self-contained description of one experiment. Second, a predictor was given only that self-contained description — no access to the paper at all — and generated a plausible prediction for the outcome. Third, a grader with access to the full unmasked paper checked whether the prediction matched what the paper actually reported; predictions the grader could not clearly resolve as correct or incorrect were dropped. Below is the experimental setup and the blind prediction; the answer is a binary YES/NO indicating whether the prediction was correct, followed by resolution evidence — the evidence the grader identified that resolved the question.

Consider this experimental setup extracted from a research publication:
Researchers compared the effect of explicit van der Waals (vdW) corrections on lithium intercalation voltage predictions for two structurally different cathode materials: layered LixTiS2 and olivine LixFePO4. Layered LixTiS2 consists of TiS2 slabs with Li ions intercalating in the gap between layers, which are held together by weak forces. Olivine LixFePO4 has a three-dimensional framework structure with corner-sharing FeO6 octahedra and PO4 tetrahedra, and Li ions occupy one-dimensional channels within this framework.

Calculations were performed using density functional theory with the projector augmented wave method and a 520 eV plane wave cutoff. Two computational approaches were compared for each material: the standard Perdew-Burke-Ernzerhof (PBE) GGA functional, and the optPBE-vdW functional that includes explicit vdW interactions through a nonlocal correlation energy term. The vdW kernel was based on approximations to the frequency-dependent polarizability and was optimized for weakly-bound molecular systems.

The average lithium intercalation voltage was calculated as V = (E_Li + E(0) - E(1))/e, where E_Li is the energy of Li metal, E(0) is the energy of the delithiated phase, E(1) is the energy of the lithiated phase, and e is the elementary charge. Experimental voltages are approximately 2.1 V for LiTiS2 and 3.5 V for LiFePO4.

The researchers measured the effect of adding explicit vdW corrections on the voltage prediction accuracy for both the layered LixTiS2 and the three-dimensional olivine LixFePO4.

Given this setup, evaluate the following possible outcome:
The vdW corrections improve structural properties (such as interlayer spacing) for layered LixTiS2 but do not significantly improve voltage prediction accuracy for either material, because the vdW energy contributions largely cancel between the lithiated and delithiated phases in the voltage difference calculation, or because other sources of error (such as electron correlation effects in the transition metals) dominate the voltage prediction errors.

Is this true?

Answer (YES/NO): NO